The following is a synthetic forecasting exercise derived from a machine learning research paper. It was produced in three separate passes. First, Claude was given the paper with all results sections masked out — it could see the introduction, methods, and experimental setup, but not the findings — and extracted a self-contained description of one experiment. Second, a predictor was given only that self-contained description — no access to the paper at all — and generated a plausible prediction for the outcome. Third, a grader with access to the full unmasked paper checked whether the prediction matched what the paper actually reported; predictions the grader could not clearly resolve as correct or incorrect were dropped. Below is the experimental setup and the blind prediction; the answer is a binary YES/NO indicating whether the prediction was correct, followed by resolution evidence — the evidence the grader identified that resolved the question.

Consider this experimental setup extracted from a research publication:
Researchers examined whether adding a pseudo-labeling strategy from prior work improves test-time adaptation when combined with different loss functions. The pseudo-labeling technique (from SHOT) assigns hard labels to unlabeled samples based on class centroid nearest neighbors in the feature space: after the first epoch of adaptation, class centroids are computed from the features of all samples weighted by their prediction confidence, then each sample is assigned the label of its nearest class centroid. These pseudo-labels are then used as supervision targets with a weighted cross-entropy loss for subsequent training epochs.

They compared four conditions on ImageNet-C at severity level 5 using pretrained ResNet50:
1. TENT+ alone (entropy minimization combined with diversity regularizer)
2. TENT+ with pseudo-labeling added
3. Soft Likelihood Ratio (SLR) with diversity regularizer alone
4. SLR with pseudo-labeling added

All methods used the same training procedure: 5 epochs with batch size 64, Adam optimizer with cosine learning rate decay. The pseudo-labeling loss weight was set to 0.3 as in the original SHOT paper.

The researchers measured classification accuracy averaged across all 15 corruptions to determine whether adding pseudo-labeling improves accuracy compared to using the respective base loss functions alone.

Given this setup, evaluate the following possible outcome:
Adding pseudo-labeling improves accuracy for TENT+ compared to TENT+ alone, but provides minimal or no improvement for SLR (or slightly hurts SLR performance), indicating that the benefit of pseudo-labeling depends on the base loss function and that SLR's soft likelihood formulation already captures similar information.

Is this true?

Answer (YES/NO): NO